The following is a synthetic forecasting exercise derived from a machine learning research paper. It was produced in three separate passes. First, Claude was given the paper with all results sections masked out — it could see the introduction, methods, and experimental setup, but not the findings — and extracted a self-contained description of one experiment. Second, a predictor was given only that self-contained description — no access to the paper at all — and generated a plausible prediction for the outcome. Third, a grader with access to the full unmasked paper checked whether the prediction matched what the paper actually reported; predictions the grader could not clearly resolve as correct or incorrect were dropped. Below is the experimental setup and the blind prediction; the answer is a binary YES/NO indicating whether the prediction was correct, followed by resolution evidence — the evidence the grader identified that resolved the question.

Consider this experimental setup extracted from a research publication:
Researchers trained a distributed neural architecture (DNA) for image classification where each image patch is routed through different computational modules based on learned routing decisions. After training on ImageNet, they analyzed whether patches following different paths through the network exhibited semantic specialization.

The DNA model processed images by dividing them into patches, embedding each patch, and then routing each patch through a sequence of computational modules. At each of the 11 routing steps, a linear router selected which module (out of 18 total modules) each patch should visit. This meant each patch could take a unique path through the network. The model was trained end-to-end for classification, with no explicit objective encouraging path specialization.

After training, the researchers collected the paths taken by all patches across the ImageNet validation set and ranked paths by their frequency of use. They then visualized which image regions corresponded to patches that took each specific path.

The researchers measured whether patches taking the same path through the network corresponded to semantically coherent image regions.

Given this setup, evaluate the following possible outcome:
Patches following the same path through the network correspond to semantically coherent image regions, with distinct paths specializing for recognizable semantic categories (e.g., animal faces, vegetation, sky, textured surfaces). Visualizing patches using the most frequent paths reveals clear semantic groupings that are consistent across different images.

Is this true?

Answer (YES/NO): NO